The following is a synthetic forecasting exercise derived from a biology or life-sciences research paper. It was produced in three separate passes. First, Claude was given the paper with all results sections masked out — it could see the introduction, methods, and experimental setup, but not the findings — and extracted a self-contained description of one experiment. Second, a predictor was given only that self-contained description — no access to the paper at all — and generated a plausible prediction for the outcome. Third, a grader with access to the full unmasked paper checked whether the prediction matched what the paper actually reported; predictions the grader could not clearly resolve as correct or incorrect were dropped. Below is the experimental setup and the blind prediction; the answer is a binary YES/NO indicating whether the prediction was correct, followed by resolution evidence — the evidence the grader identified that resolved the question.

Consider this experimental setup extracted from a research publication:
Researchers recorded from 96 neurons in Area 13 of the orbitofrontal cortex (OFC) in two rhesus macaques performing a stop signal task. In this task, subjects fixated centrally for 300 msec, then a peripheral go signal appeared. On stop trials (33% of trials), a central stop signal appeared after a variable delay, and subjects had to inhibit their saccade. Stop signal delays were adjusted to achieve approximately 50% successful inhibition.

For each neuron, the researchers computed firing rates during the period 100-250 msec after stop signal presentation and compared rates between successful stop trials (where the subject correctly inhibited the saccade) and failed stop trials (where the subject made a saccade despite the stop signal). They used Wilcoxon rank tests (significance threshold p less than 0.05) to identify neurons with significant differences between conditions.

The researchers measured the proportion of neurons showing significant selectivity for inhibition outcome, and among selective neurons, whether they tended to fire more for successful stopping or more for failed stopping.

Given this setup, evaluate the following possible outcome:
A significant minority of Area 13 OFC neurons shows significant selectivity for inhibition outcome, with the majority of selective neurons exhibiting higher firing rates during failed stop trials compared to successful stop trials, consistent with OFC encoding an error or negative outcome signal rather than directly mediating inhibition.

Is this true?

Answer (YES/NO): NO